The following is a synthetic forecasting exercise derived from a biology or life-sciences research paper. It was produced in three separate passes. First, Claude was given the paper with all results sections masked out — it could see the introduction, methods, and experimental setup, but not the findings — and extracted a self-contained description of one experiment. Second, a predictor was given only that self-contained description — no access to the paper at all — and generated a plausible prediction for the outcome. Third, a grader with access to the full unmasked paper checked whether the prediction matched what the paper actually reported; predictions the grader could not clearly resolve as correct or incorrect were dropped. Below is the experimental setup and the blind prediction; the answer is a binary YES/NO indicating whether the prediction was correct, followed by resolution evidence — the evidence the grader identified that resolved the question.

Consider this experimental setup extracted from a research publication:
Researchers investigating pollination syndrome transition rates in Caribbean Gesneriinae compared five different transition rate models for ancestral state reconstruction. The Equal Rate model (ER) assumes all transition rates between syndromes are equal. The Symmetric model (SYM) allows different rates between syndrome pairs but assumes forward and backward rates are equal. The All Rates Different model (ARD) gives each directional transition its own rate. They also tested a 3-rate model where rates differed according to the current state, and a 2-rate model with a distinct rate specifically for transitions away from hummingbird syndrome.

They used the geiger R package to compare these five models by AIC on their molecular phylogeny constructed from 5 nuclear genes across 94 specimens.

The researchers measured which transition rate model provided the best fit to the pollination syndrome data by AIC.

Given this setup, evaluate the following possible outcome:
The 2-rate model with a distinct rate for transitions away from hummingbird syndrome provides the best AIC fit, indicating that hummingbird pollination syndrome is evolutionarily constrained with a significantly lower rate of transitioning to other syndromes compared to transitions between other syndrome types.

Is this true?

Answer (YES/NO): NO